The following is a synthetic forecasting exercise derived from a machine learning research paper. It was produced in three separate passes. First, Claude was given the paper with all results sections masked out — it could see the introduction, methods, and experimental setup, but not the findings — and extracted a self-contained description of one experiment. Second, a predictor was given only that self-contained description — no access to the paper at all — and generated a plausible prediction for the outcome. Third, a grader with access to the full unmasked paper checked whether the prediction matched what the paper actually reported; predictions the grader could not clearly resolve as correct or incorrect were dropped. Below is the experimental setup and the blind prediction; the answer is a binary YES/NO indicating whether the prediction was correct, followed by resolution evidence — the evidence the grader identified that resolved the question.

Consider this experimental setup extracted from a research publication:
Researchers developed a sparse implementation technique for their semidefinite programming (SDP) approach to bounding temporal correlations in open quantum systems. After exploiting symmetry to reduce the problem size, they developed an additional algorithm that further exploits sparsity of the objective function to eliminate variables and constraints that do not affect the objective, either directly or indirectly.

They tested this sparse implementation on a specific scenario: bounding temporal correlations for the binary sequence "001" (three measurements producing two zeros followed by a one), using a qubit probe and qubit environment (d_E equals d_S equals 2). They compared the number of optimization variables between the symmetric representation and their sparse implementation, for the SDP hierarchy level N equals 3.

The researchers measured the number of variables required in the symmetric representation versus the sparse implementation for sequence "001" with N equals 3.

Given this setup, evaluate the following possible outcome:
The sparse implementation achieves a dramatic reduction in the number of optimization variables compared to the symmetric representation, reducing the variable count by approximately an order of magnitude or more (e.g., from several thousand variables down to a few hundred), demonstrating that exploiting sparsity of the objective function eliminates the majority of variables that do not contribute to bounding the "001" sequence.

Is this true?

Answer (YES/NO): YES